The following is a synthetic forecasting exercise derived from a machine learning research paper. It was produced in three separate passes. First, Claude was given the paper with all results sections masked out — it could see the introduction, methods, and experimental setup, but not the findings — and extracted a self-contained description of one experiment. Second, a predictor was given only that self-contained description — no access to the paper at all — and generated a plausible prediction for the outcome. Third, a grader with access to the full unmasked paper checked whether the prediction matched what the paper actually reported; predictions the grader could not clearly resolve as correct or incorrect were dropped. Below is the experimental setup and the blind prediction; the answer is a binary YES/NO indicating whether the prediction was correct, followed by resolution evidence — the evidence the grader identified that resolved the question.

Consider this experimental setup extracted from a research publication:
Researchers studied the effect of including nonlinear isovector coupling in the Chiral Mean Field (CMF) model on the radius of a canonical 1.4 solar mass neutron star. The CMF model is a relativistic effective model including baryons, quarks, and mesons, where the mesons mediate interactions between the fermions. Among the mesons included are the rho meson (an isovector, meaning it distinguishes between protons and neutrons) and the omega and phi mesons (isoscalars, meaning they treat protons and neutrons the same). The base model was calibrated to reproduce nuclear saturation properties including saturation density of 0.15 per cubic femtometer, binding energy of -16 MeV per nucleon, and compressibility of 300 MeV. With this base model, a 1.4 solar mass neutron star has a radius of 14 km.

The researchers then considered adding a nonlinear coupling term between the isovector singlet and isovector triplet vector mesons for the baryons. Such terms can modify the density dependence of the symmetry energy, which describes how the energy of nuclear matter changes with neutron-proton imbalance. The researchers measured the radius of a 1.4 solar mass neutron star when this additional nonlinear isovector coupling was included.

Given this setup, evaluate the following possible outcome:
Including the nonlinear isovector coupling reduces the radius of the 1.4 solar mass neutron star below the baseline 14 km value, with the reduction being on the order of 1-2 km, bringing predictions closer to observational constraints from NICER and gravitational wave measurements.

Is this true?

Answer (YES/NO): NO